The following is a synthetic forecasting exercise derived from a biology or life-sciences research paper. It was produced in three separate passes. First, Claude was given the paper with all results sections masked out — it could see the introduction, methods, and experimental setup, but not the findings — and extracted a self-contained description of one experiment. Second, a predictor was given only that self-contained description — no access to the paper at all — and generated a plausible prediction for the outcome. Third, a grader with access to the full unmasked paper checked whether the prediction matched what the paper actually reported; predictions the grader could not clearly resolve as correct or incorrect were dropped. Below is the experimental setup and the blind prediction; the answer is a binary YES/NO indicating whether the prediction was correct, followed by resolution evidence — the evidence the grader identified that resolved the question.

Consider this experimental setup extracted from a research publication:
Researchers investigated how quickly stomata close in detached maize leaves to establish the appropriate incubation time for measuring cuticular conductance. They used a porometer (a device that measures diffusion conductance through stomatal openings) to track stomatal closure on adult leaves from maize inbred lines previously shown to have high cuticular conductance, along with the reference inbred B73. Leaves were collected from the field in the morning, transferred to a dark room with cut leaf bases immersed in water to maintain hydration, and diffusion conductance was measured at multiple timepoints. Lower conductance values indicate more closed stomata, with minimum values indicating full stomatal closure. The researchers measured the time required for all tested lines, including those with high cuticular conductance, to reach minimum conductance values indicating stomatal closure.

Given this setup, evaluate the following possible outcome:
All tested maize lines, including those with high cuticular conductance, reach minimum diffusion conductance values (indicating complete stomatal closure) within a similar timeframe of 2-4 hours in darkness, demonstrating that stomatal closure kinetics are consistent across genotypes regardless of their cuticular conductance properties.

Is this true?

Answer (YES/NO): NO